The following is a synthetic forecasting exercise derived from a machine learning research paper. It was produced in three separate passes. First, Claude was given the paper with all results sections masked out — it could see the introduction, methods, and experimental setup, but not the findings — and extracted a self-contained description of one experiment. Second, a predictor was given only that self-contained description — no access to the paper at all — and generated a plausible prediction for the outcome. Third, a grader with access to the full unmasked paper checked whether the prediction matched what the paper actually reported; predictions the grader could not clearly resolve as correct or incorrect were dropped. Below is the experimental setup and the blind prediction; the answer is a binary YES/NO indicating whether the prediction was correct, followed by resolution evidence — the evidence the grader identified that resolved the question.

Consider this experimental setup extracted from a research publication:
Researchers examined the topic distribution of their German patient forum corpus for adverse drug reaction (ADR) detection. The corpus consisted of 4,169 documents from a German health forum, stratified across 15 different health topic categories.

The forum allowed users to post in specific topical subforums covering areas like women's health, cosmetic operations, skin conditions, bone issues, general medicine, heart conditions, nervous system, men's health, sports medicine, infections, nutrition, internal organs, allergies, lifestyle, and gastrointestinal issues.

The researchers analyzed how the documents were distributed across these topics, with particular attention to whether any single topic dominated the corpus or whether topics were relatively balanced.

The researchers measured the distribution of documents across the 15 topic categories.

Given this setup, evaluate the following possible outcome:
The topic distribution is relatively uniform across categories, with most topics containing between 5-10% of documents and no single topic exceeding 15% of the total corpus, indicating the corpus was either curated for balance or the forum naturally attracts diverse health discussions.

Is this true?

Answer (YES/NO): NO